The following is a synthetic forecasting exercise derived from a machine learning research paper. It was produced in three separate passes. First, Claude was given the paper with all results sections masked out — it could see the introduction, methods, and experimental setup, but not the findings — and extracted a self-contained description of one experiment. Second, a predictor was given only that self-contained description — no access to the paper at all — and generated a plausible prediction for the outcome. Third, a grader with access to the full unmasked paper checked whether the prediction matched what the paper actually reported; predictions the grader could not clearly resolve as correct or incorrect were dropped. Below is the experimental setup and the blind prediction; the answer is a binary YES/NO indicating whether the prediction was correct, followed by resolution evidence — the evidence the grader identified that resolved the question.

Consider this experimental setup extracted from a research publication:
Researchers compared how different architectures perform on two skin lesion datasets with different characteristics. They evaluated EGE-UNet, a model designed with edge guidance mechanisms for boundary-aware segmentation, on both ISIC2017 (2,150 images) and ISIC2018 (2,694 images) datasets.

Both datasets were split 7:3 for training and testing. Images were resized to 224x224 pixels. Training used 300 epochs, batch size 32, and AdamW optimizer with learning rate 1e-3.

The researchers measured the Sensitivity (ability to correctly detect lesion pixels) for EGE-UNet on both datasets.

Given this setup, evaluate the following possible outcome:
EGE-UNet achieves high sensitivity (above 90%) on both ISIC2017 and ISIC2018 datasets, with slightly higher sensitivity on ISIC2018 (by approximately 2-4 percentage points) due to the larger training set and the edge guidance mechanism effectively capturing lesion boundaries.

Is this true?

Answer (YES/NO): NO